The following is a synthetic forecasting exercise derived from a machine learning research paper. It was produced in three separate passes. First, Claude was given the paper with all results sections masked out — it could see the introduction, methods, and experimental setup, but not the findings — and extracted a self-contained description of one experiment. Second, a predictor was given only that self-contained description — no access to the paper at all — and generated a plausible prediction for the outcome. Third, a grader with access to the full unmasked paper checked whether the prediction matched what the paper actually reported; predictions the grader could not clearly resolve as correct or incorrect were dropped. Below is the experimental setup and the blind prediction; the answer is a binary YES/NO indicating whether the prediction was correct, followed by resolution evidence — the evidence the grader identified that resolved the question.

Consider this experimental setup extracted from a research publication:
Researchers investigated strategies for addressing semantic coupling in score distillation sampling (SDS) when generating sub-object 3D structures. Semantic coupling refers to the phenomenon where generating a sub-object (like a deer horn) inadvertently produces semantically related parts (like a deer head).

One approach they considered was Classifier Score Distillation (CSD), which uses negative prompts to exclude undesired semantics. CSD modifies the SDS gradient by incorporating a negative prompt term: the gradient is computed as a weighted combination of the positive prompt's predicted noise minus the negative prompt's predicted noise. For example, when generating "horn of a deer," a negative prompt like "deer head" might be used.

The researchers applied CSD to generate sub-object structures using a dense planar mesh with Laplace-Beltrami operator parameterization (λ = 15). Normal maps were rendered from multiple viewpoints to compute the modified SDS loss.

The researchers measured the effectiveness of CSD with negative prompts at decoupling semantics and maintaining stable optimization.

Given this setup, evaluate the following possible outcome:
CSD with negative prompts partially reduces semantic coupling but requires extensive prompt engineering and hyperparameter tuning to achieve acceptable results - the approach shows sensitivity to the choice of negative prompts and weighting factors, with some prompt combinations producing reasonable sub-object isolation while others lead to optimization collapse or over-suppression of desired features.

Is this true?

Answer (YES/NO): NO